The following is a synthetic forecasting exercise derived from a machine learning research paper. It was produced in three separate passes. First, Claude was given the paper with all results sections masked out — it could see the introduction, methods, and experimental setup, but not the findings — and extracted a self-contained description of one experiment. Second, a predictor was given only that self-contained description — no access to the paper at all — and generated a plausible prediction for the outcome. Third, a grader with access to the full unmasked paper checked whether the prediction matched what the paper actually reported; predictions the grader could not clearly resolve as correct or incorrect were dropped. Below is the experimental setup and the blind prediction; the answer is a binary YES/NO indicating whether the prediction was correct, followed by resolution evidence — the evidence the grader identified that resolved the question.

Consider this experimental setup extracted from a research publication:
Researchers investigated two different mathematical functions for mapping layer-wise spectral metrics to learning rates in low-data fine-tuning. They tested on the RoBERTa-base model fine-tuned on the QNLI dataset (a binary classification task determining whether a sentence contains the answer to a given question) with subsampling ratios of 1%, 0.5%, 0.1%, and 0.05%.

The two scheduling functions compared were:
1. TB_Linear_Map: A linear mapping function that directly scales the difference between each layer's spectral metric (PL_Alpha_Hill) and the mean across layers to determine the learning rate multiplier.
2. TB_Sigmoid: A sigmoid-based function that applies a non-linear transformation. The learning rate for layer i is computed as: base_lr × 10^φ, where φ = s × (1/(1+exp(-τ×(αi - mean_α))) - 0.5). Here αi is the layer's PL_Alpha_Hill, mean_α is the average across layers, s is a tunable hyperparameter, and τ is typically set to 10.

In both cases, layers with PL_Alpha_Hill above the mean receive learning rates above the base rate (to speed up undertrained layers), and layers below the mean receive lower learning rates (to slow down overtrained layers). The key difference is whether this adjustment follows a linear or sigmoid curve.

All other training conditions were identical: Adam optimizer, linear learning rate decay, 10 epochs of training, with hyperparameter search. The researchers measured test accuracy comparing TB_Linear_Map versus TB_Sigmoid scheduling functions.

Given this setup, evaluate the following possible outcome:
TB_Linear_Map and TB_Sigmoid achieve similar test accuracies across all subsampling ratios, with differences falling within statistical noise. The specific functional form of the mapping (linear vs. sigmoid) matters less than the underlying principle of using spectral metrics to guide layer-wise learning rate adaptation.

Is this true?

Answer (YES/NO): NO